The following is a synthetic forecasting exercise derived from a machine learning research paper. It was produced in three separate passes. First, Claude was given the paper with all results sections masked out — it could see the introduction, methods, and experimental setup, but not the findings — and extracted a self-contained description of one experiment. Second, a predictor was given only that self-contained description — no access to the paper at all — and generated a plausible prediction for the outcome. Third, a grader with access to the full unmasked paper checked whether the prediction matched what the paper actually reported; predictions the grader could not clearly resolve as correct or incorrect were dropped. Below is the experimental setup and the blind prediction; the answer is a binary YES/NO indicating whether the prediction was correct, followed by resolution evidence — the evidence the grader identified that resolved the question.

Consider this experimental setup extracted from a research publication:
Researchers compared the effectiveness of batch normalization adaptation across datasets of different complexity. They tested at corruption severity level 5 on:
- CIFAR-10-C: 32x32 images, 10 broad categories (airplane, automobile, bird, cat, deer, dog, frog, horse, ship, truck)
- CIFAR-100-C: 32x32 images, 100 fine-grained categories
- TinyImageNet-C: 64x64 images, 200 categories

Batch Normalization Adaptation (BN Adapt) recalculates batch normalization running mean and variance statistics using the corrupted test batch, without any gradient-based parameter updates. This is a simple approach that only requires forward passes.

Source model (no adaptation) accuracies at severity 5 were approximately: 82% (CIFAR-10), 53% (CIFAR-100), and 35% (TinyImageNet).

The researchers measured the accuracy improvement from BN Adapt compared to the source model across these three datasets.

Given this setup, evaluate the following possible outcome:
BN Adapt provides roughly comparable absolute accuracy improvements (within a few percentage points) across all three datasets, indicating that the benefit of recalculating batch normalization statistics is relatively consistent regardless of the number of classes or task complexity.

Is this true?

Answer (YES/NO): NO